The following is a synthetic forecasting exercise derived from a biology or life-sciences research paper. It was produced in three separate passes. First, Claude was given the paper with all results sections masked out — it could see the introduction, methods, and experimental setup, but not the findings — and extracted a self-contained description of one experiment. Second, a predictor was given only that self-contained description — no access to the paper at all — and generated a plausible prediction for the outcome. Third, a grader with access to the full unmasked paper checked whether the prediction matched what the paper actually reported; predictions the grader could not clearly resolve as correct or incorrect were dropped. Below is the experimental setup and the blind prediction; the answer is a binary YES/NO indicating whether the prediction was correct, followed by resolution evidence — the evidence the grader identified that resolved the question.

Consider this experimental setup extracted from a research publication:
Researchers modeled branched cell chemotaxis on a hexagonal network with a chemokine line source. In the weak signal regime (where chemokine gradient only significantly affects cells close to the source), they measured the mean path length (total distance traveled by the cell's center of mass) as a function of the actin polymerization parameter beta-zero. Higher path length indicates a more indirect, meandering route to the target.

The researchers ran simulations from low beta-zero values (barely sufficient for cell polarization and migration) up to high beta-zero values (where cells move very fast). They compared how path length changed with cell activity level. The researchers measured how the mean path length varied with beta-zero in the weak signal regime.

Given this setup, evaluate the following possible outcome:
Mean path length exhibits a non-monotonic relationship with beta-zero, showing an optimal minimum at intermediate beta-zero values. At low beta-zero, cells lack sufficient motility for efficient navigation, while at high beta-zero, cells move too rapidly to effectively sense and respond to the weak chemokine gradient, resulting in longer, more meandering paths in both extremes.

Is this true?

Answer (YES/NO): NO